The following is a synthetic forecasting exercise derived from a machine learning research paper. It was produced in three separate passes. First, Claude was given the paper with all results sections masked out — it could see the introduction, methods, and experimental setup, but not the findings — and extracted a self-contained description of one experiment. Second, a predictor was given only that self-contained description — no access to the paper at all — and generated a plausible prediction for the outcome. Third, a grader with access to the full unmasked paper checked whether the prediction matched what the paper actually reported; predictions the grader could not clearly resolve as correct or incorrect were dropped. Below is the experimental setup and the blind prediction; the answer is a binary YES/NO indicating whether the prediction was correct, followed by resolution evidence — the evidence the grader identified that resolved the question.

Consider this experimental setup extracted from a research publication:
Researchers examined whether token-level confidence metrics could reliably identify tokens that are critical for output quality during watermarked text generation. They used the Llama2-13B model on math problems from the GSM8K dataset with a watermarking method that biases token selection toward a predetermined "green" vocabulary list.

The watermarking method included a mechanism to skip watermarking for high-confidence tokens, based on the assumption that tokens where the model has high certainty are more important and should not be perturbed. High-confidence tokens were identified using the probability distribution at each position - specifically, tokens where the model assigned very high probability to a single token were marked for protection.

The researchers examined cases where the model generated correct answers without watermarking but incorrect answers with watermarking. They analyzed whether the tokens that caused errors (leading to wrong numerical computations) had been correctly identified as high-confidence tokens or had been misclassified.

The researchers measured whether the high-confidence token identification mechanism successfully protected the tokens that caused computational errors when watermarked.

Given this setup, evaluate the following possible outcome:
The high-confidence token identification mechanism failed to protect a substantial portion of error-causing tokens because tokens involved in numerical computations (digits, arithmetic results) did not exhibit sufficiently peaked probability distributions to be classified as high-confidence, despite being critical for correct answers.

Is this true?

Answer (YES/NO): YES